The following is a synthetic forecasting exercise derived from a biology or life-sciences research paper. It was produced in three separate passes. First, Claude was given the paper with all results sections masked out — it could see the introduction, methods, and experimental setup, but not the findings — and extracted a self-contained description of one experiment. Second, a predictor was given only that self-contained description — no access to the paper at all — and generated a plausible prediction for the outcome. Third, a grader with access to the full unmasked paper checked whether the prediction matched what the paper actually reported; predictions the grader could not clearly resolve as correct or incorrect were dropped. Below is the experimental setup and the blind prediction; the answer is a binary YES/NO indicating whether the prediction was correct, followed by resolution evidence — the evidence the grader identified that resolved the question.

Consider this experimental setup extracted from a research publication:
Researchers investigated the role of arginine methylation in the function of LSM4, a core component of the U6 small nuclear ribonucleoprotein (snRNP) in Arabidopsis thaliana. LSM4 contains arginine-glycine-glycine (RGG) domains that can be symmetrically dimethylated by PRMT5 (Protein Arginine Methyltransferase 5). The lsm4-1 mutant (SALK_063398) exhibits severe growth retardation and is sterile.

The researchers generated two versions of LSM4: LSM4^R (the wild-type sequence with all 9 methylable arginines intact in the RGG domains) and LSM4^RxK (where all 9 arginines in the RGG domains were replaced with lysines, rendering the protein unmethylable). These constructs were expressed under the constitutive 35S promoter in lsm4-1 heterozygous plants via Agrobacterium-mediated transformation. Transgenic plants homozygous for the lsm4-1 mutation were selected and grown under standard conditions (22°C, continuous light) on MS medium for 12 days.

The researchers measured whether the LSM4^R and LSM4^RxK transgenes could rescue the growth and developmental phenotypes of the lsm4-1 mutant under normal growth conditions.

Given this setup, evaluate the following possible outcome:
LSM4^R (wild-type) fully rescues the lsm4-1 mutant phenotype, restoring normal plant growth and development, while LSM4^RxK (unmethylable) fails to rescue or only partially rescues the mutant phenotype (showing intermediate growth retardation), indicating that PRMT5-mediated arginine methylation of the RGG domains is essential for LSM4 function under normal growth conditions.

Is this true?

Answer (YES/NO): NO